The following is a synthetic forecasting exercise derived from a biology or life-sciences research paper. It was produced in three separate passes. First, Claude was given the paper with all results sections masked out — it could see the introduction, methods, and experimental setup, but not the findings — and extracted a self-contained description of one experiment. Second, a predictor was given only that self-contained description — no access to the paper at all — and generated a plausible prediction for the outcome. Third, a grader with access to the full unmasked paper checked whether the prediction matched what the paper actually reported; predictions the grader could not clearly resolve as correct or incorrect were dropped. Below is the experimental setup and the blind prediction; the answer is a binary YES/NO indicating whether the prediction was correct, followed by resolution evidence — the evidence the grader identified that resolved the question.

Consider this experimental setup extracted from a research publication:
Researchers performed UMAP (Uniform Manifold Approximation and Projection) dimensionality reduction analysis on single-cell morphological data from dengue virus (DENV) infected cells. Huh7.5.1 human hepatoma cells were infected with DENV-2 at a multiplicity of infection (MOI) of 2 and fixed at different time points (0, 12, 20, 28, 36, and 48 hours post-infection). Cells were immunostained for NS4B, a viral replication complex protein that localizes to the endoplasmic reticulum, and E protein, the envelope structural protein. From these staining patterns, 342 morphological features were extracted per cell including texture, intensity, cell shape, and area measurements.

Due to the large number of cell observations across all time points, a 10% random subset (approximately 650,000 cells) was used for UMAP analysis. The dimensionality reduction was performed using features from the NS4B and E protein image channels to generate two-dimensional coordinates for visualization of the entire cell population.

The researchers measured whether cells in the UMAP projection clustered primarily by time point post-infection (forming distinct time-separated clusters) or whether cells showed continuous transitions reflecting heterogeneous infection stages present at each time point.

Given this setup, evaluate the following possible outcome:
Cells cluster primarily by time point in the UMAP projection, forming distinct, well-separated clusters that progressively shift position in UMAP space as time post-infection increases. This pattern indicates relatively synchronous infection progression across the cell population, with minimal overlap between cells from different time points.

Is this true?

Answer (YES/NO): NO